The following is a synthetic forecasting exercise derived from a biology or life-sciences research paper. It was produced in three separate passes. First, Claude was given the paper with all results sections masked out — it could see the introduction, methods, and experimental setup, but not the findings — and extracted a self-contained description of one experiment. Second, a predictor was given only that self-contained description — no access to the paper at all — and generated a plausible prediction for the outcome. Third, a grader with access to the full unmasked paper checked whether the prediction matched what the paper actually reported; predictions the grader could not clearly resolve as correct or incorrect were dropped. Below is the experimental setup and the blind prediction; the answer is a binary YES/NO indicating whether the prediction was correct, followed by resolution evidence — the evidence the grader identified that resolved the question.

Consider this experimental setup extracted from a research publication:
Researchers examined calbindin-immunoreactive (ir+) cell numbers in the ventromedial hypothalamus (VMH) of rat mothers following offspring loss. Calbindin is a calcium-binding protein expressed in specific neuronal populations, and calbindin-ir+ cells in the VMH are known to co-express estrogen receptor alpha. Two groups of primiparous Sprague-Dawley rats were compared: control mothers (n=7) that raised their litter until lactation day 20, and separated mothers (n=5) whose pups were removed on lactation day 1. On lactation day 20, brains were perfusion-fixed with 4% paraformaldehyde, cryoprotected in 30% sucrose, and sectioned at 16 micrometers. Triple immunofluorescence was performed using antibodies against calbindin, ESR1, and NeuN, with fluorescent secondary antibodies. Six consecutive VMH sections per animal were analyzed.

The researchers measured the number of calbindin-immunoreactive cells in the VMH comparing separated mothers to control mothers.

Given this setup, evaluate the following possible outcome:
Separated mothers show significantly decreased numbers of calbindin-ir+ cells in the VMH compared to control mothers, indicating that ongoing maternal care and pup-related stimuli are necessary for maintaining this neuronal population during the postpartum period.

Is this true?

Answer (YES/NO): NO